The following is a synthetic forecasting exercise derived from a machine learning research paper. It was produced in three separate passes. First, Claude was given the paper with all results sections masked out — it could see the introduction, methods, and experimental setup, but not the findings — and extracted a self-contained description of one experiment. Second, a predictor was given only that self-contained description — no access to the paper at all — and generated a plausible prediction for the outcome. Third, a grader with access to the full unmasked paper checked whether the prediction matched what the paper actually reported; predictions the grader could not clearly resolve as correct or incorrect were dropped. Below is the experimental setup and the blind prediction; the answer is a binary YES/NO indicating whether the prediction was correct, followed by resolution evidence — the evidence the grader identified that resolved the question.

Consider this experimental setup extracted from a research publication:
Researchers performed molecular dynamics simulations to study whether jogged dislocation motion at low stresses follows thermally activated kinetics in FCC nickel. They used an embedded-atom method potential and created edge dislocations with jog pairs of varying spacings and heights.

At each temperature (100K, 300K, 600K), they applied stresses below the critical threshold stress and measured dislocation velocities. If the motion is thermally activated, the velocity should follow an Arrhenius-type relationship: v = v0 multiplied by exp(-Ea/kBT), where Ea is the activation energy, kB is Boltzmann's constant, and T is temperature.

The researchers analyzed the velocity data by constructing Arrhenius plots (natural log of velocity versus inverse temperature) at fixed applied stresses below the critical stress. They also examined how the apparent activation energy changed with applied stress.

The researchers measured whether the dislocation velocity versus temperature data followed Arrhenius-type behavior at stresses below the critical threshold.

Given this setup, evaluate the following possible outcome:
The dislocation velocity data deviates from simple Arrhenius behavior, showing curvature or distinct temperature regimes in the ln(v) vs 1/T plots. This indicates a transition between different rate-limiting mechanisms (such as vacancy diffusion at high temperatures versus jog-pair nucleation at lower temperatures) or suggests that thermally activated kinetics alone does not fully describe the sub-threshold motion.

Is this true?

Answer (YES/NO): NO